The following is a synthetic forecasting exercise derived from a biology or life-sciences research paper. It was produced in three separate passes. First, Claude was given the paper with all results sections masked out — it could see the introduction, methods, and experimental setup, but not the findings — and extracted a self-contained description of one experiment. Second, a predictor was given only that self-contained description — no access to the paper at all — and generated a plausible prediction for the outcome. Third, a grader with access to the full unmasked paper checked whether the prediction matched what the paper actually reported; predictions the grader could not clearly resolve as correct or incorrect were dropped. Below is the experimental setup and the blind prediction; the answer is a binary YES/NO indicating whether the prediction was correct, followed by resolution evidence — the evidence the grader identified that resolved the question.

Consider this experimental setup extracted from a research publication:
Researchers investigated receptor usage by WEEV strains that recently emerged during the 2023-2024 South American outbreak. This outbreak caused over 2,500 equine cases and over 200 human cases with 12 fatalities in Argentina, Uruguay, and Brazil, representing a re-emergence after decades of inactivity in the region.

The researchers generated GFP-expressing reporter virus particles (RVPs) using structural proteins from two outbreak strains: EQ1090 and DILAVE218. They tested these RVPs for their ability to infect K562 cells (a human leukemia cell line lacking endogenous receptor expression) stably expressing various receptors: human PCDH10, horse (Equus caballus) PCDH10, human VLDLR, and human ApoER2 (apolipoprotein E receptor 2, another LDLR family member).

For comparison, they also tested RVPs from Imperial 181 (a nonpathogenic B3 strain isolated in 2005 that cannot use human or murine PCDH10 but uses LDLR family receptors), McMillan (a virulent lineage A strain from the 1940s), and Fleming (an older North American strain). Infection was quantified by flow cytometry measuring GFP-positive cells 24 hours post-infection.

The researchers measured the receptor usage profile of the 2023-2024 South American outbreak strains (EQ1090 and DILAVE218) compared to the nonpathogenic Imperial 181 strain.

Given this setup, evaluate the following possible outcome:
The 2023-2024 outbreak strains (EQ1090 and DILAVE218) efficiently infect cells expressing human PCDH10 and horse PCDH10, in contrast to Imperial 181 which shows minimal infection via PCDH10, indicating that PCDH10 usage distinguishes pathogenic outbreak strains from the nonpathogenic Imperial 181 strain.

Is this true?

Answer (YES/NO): YES